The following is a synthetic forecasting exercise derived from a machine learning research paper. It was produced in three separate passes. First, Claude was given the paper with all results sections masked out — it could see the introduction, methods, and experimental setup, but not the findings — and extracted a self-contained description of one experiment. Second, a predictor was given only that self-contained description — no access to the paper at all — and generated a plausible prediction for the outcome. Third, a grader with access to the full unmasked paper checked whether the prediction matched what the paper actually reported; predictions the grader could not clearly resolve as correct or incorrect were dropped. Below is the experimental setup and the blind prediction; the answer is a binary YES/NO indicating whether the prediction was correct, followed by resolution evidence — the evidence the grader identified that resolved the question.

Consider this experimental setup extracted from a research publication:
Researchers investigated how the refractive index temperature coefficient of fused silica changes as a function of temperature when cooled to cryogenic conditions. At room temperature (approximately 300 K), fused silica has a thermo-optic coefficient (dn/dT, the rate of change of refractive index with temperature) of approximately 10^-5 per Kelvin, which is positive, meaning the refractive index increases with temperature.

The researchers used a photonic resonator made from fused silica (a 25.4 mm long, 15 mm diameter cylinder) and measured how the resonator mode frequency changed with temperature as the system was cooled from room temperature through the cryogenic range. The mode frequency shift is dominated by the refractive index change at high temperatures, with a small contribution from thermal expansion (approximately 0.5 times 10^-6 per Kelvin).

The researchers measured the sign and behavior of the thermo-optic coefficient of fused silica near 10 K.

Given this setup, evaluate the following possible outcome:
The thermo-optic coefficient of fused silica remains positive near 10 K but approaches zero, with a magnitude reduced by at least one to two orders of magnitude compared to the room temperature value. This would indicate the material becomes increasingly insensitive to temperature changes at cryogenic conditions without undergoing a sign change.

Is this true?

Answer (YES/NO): NO